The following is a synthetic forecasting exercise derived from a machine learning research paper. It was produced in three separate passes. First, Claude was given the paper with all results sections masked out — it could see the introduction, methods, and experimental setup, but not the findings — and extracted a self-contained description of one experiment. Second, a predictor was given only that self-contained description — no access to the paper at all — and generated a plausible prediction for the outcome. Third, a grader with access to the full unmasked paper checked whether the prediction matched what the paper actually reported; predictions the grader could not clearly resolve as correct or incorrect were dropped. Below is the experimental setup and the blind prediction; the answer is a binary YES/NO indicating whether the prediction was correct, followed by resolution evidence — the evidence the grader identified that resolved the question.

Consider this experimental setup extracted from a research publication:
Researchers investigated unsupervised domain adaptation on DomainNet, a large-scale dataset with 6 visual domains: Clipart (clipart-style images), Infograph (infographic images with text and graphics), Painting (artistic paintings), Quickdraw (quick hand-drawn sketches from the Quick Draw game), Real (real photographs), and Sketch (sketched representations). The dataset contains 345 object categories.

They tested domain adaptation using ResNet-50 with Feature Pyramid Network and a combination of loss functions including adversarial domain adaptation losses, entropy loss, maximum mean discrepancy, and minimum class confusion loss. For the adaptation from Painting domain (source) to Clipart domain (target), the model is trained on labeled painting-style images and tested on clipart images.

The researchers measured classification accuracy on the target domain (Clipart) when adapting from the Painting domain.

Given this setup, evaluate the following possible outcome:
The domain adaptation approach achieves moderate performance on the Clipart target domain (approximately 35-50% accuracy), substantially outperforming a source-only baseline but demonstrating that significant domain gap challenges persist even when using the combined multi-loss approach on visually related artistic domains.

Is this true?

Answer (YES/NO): NO